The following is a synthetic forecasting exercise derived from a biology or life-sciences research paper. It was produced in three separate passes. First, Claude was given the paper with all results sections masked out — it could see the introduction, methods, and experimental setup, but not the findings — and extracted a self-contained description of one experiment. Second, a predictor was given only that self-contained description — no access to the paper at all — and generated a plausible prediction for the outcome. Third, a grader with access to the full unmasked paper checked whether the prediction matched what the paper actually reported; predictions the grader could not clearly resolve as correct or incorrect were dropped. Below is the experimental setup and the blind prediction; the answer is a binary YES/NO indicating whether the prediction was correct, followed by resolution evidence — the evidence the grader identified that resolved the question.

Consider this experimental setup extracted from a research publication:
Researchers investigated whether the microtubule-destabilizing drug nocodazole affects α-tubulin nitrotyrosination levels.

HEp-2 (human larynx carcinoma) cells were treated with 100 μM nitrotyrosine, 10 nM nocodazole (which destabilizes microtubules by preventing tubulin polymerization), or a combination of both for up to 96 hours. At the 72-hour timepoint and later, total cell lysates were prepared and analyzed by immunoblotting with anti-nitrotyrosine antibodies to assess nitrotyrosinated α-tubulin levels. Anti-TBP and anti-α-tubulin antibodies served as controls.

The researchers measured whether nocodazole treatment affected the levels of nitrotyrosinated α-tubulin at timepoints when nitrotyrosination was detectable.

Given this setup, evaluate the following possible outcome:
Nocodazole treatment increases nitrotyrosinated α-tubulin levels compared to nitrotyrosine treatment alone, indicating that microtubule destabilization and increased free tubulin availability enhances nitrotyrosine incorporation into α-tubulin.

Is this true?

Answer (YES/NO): NO